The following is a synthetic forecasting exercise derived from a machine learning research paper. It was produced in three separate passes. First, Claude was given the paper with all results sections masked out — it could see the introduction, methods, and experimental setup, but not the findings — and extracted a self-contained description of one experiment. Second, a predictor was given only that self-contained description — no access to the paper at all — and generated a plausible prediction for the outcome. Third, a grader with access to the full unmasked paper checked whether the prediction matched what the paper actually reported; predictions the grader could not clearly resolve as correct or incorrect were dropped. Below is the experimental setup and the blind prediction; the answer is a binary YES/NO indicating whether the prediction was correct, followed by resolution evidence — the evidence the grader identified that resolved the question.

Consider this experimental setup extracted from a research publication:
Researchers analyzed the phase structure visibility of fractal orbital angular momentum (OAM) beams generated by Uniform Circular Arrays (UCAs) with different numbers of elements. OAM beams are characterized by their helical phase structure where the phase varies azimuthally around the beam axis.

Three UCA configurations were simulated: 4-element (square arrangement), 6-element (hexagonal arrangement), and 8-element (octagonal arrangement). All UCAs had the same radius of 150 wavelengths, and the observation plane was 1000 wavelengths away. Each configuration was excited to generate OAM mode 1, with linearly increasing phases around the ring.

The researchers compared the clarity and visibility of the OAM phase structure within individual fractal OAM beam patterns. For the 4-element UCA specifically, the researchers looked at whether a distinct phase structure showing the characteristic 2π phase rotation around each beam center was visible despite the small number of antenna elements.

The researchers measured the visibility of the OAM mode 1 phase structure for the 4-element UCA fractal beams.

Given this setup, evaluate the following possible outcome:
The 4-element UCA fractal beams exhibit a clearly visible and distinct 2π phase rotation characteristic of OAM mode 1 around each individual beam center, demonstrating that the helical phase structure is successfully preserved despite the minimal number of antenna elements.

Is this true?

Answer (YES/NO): YES